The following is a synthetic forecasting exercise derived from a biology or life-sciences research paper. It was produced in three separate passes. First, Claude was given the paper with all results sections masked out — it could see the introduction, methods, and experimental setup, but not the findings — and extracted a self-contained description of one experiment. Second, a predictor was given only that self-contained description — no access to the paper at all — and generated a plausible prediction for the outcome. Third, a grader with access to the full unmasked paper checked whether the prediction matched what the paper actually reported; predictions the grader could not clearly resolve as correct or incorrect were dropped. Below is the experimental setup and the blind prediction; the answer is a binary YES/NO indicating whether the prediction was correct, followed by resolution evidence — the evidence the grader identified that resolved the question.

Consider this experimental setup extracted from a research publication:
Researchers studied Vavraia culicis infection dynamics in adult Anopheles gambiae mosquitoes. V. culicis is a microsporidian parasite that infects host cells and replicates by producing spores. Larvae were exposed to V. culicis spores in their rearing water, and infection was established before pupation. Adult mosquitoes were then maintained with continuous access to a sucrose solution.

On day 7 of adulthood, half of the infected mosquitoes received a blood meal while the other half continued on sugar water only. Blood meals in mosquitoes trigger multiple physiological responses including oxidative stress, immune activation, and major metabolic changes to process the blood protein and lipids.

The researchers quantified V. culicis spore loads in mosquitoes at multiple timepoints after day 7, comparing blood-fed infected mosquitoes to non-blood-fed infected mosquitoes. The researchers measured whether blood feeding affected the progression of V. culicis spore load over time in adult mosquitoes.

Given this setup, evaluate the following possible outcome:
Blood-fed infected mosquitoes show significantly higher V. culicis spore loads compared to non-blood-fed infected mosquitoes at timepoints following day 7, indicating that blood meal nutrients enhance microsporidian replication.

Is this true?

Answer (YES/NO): NO